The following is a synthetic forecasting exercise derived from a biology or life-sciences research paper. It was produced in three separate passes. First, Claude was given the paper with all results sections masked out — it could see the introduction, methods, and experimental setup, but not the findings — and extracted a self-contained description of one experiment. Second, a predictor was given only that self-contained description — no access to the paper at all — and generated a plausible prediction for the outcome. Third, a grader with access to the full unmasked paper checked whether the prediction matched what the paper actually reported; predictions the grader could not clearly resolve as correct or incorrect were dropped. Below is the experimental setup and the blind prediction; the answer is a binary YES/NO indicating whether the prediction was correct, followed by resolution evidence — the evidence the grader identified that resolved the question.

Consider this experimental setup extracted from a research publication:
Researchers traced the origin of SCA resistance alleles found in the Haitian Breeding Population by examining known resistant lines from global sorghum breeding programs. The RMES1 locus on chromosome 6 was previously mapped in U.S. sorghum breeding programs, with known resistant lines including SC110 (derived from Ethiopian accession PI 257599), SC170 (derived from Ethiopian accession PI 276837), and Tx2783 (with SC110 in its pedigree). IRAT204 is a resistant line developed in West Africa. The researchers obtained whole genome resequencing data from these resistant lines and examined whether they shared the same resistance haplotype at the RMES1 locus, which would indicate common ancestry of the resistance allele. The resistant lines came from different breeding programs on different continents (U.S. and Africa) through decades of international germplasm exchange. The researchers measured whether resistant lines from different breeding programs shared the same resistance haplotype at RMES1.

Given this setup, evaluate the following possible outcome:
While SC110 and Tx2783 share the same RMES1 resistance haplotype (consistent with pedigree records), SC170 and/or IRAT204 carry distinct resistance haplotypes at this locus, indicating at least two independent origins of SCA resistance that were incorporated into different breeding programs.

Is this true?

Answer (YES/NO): NO